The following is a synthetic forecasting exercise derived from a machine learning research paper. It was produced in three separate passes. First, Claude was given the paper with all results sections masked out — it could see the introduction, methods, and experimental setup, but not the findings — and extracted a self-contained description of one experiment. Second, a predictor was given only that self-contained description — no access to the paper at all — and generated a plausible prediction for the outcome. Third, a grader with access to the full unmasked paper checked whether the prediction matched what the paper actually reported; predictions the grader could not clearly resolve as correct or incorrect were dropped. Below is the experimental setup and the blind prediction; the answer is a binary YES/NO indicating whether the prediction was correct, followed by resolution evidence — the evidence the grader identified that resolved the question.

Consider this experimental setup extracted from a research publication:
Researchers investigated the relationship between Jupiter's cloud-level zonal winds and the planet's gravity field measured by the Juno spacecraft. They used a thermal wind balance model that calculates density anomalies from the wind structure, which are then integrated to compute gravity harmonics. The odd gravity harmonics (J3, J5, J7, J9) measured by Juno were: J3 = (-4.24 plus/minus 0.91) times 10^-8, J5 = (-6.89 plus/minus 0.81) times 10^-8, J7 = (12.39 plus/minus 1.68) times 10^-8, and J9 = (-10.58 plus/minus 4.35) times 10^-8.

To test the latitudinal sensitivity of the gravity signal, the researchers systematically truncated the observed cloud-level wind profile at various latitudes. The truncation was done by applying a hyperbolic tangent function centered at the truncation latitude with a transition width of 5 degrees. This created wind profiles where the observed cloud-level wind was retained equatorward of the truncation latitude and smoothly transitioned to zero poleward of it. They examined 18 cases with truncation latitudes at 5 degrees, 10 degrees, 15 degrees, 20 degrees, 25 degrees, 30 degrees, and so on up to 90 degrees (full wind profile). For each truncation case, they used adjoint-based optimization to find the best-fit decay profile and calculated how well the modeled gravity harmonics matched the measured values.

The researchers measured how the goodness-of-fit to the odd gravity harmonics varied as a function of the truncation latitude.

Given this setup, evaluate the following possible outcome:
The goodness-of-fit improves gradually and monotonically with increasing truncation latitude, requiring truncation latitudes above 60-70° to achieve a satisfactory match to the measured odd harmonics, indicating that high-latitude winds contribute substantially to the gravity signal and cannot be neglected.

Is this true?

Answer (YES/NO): NO